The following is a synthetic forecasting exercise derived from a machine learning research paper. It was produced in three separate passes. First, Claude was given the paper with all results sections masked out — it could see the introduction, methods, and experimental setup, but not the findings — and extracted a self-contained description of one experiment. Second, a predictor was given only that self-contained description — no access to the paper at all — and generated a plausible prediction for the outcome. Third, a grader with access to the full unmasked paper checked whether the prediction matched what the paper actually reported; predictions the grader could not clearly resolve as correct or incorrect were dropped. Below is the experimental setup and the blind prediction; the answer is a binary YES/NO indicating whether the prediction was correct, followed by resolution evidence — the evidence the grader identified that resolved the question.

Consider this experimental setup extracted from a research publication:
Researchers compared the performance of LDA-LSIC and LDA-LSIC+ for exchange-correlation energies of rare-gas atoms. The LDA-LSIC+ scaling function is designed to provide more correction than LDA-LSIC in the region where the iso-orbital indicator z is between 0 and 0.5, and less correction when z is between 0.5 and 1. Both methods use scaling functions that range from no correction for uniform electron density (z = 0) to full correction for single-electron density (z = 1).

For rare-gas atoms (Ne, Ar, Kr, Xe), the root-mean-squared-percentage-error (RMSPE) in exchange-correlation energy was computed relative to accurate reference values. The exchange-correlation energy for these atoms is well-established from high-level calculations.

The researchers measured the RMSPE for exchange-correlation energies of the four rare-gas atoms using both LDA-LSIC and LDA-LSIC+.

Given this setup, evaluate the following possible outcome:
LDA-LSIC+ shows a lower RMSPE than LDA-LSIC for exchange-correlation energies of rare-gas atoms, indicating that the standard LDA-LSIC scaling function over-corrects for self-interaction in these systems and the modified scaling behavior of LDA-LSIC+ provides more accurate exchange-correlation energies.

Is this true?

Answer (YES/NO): YES